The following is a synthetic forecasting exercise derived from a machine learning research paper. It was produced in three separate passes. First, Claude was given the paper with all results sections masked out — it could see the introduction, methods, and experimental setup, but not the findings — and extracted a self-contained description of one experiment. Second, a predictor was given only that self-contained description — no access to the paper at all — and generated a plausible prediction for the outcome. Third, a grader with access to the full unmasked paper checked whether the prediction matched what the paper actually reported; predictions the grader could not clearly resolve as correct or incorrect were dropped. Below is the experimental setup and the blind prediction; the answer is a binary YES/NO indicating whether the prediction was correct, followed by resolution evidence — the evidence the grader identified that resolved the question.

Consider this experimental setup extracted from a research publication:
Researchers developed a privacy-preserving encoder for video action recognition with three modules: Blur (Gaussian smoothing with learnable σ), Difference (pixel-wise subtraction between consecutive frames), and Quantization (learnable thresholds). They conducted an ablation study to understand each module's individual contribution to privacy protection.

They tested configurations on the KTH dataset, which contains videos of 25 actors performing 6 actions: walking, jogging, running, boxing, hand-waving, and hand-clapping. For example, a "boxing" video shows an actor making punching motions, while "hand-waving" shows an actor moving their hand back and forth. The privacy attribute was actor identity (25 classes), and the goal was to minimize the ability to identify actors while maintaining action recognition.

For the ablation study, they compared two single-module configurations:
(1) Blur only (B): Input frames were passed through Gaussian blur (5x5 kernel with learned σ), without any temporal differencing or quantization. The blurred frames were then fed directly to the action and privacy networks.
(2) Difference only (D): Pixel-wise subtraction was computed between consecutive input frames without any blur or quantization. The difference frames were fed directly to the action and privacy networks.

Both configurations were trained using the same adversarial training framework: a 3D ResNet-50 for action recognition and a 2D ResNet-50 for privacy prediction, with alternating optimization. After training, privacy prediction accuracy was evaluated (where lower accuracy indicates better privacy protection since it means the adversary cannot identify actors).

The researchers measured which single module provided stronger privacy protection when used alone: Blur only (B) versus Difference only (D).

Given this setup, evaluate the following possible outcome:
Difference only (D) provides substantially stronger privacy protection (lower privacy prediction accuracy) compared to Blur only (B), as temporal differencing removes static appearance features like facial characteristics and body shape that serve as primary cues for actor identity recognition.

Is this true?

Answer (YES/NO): NO